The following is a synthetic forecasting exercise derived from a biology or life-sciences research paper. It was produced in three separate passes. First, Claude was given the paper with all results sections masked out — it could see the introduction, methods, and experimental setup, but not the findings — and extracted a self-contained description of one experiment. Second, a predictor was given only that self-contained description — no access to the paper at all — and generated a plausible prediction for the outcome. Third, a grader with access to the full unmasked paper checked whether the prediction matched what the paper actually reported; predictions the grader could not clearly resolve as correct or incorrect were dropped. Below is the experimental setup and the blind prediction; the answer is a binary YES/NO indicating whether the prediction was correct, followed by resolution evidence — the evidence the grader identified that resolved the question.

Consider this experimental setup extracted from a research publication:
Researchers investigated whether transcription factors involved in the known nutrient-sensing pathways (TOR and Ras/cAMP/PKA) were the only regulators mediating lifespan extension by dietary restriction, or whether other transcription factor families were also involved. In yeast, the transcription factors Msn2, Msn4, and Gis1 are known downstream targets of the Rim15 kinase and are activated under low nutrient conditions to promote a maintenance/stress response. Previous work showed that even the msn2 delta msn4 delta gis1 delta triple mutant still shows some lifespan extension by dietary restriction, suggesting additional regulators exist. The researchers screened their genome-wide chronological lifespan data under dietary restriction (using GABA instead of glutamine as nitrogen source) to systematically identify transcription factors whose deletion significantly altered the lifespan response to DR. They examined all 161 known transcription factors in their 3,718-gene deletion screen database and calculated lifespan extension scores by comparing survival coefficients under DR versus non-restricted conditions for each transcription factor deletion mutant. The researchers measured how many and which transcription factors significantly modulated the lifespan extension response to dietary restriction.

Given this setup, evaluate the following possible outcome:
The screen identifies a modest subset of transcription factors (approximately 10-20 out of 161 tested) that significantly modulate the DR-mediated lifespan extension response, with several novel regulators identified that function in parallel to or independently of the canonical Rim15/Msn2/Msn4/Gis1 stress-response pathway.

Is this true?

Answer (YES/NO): NO